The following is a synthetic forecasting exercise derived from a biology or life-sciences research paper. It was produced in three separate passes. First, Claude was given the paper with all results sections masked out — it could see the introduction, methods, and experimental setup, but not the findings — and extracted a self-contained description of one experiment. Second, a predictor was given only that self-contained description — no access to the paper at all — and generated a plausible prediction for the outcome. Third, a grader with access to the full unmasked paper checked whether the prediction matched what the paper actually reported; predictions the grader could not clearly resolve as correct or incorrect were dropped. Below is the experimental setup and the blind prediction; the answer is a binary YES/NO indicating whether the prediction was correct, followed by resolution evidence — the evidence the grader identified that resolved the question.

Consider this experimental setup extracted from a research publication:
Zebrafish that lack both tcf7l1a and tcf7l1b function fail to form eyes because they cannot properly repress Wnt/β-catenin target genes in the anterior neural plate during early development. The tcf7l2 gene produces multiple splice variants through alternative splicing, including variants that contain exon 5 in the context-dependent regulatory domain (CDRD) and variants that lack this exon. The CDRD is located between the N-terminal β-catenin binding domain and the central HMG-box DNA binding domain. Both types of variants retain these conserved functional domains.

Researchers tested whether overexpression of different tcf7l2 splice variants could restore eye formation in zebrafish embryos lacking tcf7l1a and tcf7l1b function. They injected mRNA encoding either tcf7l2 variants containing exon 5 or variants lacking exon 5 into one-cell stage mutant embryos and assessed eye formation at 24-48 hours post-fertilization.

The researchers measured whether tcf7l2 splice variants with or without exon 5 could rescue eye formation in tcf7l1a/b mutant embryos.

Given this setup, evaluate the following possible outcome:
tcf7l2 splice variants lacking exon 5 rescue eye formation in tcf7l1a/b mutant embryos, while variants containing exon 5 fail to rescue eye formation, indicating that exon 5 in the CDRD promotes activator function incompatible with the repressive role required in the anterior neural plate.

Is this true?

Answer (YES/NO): NO